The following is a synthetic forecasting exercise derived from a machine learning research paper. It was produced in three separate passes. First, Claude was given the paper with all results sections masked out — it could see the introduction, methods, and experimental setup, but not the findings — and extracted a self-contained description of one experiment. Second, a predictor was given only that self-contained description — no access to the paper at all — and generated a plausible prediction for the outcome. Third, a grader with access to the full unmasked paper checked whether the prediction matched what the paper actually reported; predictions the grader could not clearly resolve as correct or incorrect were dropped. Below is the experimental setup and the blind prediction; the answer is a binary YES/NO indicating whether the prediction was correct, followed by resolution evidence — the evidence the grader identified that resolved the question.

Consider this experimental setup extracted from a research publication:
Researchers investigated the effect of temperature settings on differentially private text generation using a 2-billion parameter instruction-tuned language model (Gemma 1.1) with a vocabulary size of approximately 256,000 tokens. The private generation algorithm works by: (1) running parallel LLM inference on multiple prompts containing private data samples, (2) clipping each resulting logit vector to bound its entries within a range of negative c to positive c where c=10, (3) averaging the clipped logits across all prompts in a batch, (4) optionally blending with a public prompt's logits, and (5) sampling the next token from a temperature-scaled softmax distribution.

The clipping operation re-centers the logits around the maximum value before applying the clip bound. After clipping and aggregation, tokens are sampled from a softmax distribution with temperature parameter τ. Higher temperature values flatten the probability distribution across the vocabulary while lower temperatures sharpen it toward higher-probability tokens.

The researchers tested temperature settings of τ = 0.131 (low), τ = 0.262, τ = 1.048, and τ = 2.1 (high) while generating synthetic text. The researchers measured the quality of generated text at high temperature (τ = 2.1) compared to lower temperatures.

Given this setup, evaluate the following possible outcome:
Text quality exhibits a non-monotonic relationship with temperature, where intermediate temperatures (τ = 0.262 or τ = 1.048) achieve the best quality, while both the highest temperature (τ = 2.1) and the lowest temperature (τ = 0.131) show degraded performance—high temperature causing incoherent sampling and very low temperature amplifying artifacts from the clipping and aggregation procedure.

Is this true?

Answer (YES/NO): NO